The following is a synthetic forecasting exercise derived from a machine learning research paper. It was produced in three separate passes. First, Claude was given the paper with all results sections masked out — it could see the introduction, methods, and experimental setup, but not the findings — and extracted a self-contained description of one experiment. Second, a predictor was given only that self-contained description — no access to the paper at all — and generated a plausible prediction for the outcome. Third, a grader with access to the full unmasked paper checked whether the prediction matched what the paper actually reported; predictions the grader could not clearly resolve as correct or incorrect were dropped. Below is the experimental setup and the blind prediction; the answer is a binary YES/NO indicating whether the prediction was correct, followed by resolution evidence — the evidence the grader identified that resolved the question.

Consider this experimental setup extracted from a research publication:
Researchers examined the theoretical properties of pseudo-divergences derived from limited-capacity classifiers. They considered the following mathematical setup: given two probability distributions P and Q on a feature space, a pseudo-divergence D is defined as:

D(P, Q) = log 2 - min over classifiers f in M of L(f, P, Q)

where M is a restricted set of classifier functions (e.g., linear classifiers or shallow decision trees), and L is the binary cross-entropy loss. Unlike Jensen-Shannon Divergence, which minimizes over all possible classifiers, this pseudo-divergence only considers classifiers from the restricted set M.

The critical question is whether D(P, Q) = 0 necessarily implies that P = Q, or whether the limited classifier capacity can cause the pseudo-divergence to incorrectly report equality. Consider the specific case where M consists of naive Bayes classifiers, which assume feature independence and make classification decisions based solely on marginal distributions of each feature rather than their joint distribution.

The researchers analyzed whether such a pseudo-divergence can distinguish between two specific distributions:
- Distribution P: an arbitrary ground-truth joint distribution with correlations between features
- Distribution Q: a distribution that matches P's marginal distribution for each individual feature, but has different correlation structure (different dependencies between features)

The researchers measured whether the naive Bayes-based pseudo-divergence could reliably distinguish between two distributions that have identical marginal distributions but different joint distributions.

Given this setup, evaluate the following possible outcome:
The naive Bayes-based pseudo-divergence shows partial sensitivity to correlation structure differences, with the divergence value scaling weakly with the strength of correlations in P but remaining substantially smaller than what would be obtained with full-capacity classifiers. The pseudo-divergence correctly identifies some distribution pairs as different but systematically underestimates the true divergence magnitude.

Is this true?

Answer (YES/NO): NO